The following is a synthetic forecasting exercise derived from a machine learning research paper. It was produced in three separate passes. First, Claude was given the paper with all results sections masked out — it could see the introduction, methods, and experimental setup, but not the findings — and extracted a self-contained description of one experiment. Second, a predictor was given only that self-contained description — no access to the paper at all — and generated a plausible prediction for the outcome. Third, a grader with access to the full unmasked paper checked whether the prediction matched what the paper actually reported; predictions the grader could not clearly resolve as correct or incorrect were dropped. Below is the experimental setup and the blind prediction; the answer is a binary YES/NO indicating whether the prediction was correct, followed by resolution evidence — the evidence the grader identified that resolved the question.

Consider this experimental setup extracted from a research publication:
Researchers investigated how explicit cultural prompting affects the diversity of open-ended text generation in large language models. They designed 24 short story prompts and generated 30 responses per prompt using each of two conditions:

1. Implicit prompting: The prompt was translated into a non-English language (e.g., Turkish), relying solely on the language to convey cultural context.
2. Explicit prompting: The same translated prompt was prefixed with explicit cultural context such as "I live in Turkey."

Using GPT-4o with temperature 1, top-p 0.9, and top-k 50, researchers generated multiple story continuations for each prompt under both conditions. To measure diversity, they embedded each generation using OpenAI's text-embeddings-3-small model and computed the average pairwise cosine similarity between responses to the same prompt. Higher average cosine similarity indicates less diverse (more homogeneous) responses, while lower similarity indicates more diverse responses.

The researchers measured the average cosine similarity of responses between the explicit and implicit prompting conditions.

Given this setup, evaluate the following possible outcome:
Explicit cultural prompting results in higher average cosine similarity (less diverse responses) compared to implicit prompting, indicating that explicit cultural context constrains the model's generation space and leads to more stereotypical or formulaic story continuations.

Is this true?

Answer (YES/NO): YES